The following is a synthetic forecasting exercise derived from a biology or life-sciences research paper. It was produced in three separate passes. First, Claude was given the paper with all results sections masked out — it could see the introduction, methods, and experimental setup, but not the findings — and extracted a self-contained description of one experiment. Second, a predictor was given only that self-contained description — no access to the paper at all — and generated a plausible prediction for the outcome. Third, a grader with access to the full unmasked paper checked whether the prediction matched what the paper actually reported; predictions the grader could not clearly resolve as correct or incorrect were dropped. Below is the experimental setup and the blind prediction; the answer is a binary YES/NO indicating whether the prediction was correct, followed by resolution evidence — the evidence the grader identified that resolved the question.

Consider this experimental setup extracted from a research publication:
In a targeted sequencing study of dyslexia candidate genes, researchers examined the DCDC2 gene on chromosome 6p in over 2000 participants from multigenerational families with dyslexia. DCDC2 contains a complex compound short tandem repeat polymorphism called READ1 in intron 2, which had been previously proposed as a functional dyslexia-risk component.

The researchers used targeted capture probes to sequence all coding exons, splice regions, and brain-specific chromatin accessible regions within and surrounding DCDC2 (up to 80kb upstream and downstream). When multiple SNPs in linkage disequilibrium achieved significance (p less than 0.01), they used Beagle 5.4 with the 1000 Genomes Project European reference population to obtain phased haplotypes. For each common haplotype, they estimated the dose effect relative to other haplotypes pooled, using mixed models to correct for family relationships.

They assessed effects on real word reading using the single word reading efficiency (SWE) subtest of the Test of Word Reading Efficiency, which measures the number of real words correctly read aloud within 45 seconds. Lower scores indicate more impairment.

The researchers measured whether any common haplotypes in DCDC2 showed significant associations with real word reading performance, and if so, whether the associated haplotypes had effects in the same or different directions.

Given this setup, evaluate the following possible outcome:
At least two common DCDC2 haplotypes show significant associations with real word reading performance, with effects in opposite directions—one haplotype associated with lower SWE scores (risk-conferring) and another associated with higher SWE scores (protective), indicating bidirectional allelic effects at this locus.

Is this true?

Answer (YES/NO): YES